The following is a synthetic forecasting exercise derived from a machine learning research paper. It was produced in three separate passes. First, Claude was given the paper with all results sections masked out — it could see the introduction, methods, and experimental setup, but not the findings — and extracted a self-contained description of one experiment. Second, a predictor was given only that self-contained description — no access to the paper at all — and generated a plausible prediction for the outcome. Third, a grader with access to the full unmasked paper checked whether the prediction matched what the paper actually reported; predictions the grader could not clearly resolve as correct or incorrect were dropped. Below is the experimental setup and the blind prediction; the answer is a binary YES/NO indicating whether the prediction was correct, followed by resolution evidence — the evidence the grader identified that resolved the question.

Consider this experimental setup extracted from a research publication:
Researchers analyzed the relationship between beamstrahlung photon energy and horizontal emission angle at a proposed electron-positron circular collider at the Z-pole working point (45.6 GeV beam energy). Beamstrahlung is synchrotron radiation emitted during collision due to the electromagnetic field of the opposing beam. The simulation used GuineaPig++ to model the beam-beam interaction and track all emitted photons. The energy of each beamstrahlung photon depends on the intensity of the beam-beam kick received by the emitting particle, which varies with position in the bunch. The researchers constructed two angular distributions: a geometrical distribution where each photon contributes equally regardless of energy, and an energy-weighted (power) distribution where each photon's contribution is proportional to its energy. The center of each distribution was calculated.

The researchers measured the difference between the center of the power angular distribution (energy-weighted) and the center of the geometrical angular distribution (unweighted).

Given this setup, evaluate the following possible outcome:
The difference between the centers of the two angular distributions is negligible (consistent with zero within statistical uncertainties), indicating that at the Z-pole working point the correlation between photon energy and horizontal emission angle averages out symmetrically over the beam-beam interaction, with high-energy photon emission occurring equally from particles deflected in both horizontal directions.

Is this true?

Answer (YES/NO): NO